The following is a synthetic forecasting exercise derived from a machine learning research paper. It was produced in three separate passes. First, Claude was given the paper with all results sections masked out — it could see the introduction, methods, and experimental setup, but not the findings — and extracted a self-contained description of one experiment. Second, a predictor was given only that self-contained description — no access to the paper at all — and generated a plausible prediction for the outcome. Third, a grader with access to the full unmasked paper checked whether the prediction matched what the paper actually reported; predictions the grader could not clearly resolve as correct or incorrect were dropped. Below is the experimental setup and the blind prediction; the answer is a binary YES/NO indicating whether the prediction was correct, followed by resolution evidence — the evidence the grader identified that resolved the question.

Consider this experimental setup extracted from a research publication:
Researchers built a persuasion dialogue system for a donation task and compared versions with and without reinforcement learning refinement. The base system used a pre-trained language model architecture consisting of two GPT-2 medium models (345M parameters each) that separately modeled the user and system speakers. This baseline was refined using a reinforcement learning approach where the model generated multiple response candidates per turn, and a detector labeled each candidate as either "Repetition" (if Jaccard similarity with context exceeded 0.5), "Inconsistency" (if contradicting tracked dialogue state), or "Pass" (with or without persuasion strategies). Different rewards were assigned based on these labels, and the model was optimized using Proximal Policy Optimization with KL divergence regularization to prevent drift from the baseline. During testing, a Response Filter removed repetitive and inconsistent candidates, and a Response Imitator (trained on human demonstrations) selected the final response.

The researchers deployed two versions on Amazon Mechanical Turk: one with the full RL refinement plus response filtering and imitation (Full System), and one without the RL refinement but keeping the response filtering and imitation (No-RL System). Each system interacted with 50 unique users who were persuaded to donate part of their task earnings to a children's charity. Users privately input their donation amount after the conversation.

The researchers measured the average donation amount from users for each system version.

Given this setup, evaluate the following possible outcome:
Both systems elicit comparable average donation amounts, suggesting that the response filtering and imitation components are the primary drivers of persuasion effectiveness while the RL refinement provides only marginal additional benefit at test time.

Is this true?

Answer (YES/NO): NO